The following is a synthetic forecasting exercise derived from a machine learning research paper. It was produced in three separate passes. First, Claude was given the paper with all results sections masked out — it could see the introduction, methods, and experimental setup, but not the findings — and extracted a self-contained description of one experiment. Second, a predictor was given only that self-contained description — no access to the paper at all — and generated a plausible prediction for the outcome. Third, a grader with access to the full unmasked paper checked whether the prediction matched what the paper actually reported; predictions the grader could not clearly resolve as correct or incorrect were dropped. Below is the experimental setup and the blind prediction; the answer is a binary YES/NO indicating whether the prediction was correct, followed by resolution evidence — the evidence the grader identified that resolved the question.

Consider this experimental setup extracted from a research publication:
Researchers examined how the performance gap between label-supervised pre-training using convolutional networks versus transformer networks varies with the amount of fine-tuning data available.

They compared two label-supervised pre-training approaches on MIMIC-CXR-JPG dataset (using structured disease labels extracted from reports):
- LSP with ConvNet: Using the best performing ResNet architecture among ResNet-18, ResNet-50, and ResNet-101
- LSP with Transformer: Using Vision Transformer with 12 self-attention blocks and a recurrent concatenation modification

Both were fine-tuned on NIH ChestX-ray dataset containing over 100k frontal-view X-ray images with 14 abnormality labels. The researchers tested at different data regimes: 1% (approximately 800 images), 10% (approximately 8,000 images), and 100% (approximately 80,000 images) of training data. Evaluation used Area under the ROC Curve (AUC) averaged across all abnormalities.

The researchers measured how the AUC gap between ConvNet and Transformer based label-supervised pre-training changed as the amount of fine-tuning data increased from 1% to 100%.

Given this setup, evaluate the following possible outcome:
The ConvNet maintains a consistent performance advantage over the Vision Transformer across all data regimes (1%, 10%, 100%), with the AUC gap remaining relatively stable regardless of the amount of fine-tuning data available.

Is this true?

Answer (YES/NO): NO